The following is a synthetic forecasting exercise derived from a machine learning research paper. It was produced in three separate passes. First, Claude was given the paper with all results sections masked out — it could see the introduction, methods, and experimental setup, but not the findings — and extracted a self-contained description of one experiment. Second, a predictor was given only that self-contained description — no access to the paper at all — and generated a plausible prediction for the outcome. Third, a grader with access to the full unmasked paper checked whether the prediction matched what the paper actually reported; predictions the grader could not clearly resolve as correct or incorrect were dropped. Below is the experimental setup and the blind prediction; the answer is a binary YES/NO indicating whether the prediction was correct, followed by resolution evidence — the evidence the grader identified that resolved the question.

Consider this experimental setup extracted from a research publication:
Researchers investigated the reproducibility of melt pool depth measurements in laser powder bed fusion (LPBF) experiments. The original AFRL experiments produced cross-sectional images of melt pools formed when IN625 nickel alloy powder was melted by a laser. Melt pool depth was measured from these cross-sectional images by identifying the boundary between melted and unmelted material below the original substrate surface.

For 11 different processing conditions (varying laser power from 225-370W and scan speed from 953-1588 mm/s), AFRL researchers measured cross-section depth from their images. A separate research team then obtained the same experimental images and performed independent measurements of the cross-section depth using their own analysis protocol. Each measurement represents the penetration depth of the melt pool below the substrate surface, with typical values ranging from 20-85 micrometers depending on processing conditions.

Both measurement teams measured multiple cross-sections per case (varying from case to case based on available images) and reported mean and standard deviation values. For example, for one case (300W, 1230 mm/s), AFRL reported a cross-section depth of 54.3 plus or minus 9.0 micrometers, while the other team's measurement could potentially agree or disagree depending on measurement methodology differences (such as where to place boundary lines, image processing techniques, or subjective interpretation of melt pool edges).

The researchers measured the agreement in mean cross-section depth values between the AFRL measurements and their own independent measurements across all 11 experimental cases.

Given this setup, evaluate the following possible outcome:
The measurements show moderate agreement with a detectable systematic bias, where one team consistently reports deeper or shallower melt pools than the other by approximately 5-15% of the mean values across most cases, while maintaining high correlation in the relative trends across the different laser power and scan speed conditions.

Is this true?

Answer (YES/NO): NO